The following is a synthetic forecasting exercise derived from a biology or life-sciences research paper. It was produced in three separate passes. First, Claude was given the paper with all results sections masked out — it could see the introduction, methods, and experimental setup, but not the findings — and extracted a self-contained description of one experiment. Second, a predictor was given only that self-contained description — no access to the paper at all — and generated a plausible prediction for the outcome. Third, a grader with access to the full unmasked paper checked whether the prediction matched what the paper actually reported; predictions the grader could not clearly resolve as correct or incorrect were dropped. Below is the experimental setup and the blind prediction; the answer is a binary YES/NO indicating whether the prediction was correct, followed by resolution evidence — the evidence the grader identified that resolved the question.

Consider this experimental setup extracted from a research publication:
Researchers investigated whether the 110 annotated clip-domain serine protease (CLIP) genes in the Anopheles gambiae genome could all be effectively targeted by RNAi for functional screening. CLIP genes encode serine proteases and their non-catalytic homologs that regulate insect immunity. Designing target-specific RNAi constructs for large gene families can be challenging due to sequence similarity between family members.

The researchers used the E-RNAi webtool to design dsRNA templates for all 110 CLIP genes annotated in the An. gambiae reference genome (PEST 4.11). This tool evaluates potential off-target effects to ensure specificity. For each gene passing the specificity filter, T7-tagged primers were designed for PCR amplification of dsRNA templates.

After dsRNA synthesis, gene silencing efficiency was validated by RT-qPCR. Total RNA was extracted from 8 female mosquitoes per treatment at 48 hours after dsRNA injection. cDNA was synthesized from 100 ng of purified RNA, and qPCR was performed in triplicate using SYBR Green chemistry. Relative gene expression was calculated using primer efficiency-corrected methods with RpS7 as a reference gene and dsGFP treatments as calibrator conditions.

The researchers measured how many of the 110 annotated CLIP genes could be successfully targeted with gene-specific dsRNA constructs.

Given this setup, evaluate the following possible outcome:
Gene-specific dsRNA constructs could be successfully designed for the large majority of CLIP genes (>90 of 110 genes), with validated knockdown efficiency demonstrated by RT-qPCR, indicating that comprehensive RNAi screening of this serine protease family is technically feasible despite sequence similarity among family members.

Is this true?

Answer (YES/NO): NO